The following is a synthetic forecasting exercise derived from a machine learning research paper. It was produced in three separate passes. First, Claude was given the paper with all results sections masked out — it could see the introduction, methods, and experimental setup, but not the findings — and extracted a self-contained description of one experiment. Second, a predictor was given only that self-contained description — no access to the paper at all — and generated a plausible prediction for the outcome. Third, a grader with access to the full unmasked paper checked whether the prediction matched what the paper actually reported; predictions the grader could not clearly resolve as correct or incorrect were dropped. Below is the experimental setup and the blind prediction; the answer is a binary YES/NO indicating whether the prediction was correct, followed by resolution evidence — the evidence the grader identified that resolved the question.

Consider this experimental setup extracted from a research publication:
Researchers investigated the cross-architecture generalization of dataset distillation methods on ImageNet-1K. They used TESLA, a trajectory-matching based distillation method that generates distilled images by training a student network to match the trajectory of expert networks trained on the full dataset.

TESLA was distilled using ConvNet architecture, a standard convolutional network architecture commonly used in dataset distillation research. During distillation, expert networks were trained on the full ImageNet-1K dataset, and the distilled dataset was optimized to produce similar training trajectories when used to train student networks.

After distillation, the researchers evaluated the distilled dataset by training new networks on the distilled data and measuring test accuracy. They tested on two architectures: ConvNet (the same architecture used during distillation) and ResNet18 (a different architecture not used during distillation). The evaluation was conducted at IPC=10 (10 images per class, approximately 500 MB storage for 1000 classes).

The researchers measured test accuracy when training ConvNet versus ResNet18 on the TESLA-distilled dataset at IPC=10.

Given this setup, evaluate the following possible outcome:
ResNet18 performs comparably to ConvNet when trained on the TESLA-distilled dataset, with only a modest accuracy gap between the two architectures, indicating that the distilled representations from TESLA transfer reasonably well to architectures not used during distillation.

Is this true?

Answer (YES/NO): YES